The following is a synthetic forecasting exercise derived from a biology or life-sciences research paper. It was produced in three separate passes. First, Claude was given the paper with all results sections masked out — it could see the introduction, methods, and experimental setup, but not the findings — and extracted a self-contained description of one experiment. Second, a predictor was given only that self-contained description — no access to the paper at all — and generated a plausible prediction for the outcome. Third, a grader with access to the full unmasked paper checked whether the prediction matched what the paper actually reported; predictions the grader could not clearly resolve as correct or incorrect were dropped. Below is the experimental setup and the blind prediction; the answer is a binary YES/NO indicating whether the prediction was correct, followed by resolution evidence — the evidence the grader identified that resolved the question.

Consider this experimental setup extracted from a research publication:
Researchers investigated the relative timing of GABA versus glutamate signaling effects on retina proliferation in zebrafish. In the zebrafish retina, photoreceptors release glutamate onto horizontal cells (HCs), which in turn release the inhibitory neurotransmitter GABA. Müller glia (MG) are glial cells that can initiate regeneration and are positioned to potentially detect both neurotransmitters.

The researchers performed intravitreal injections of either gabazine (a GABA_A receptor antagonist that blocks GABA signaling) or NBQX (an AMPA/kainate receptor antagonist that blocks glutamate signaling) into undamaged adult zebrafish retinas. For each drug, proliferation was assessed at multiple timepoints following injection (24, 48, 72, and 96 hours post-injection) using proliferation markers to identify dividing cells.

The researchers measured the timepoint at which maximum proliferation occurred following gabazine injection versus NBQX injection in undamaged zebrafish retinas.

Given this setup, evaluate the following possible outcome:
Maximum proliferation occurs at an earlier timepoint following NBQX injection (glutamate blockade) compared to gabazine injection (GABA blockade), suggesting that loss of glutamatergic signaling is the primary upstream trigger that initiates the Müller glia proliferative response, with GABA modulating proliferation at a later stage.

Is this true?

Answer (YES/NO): NO